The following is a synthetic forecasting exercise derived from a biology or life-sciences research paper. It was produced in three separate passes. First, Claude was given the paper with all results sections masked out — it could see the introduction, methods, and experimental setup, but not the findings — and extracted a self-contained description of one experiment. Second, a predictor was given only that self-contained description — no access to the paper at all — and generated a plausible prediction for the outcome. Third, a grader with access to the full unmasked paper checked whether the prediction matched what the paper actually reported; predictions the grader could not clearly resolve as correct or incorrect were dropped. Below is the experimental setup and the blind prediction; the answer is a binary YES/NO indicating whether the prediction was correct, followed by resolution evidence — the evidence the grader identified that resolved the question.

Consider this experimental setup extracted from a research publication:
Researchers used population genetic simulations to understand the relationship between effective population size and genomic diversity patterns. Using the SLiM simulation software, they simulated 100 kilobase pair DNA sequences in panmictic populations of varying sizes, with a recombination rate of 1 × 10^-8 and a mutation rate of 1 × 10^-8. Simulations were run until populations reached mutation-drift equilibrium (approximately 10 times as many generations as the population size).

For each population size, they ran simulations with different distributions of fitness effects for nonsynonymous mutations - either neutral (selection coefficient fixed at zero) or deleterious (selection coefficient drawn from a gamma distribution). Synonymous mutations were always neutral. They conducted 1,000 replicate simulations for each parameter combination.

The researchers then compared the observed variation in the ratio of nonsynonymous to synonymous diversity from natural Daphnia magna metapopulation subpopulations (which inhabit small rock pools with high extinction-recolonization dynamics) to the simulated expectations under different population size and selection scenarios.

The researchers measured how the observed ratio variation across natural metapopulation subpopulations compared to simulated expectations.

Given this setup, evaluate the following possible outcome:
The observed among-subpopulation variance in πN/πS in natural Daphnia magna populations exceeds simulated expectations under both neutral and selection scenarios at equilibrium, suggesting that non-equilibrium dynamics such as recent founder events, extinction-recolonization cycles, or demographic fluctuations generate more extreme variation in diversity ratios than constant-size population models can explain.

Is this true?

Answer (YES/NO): NO